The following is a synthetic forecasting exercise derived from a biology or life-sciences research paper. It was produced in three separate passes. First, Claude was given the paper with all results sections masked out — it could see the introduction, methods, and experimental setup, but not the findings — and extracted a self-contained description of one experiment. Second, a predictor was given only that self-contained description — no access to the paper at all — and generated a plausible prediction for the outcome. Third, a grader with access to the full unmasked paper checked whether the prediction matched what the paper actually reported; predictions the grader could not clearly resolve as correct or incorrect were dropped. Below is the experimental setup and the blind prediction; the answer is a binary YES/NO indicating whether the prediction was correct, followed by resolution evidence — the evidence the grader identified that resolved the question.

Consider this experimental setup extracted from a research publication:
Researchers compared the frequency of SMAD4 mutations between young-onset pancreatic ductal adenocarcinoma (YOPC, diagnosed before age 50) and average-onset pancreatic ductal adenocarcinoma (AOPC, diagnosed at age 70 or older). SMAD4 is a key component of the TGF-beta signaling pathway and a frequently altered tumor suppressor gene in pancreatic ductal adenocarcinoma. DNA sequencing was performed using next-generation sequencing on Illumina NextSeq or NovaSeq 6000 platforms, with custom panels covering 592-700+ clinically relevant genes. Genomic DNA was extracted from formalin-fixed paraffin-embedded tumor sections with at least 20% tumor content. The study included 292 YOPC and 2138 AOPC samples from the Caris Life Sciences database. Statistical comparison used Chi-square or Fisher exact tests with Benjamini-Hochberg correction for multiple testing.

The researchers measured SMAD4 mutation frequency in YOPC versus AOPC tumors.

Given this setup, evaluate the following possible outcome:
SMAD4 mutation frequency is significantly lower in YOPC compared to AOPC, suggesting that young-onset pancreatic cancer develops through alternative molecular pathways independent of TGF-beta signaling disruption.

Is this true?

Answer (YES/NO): NO